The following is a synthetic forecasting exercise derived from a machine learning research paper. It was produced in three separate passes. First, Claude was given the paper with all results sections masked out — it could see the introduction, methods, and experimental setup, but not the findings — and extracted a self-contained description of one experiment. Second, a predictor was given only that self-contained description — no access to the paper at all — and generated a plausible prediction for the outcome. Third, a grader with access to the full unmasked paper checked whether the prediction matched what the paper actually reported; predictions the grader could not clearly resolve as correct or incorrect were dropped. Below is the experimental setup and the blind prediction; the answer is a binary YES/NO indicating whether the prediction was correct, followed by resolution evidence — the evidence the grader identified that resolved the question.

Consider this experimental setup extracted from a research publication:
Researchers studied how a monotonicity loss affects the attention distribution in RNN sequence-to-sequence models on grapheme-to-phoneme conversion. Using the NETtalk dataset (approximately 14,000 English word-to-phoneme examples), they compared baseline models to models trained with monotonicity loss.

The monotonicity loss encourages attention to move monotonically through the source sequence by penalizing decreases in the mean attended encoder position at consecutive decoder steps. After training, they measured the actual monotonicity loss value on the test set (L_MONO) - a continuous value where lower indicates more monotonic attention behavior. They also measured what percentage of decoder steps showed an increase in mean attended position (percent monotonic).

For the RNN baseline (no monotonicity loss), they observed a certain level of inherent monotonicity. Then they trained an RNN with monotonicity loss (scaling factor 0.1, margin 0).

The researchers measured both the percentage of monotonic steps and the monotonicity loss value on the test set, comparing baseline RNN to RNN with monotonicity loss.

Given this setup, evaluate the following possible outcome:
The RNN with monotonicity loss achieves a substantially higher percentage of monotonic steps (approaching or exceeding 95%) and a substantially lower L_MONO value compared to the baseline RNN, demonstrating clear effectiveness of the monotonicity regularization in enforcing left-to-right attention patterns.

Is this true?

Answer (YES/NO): NO